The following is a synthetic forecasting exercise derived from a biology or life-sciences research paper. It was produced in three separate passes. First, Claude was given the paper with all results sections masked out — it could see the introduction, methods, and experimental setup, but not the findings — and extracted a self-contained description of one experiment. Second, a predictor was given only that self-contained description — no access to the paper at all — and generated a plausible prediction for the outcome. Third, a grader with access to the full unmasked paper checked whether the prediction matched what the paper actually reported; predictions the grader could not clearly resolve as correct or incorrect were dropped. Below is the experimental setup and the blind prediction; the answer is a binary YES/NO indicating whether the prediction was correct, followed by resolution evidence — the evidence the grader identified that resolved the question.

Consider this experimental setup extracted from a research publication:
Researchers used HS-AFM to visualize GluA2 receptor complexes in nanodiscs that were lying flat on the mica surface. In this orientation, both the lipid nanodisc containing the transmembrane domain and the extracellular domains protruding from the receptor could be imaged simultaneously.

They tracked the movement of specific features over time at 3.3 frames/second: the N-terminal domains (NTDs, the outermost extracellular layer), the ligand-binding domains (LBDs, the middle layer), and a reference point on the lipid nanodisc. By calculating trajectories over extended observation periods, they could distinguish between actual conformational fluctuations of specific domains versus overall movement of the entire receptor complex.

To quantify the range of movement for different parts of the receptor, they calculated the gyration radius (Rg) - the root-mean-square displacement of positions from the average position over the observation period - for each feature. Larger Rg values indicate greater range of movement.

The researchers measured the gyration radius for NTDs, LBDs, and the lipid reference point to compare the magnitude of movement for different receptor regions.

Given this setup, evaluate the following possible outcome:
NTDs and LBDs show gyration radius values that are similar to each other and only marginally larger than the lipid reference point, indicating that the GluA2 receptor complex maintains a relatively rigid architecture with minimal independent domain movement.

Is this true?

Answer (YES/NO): NO